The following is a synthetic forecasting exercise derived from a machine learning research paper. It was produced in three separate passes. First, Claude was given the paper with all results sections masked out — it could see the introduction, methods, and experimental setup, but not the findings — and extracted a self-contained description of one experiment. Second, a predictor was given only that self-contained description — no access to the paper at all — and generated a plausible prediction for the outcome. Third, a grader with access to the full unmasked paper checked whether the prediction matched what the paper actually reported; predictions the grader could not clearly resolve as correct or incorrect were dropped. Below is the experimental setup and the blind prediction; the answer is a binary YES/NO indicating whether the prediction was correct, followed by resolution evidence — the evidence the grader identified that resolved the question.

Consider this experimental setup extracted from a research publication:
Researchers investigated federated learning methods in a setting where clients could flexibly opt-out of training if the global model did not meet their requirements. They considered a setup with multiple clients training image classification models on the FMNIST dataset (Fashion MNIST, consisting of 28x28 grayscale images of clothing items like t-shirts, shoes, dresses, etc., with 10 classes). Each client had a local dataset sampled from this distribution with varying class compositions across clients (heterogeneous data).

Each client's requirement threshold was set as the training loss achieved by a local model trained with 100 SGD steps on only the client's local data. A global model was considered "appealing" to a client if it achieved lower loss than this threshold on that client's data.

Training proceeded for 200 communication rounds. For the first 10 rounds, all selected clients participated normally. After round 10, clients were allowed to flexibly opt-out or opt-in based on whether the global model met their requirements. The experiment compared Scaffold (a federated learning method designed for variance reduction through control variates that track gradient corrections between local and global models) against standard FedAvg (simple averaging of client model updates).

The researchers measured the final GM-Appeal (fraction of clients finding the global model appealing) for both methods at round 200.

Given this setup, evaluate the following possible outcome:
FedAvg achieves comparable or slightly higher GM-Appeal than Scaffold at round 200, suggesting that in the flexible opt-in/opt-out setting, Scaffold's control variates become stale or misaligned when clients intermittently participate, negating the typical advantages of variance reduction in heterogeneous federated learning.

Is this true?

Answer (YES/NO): YES